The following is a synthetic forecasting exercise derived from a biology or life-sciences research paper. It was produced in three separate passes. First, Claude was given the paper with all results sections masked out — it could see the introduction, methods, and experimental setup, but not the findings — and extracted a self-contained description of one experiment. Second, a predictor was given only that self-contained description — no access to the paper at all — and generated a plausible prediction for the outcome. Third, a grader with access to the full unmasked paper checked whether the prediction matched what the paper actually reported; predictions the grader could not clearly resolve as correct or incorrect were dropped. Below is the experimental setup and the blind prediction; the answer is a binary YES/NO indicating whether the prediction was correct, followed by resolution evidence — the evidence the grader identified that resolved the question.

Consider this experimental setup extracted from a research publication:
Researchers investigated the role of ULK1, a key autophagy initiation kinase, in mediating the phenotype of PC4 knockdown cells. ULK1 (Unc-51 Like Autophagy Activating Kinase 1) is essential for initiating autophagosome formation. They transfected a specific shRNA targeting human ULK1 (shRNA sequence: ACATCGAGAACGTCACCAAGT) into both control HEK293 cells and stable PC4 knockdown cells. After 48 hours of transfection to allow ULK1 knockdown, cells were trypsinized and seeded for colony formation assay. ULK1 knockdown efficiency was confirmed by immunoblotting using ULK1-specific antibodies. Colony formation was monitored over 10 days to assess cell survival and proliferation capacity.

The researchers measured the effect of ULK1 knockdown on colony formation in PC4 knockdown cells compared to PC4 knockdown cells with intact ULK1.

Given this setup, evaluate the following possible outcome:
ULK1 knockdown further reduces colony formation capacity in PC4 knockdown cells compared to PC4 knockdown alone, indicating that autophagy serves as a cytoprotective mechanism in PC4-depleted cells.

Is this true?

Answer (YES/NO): YES